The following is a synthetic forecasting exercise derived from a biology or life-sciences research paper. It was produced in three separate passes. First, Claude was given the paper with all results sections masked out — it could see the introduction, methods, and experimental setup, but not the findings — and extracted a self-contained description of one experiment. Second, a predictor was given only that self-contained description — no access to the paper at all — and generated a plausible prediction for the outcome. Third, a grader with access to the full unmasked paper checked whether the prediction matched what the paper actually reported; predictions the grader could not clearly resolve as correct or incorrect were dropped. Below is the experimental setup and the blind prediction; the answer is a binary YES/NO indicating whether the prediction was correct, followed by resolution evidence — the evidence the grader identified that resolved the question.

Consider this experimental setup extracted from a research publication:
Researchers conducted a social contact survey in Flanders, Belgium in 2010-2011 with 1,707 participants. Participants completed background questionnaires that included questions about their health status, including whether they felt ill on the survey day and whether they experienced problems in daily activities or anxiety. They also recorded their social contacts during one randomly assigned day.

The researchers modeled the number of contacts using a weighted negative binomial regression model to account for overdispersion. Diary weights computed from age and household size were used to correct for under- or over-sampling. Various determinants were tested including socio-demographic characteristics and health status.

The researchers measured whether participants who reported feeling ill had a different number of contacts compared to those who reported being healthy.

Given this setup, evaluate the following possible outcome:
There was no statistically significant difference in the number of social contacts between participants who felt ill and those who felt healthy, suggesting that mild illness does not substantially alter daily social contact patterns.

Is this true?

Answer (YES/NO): NO